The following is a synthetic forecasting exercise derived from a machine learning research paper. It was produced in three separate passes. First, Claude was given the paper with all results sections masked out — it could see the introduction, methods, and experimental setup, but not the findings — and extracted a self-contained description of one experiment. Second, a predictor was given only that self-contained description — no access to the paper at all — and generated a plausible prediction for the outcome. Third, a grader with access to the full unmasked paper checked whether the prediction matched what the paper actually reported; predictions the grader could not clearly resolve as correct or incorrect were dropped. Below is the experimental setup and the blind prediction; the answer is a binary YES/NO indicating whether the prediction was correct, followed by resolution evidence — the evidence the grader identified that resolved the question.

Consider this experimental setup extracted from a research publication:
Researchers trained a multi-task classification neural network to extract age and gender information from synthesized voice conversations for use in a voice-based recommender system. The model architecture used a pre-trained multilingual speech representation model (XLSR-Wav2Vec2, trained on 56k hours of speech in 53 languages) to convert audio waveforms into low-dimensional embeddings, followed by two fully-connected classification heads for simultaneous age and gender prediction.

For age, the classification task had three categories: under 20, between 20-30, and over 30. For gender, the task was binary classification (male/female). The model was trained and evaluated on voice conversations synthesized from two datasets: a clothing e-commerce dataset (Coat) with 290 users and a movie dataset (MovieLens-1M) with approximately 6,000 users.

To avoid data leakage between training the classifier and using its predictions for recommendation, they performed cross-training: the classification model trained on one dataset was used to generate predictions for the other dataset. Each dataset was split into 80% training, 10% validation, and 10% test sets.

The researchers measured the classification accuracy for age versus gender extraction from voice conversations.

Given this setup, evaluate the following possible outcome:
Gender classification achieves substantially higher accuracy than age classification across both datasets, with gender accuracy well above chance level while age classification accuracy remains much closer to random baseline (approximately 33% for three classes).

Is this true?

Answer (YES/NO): NO